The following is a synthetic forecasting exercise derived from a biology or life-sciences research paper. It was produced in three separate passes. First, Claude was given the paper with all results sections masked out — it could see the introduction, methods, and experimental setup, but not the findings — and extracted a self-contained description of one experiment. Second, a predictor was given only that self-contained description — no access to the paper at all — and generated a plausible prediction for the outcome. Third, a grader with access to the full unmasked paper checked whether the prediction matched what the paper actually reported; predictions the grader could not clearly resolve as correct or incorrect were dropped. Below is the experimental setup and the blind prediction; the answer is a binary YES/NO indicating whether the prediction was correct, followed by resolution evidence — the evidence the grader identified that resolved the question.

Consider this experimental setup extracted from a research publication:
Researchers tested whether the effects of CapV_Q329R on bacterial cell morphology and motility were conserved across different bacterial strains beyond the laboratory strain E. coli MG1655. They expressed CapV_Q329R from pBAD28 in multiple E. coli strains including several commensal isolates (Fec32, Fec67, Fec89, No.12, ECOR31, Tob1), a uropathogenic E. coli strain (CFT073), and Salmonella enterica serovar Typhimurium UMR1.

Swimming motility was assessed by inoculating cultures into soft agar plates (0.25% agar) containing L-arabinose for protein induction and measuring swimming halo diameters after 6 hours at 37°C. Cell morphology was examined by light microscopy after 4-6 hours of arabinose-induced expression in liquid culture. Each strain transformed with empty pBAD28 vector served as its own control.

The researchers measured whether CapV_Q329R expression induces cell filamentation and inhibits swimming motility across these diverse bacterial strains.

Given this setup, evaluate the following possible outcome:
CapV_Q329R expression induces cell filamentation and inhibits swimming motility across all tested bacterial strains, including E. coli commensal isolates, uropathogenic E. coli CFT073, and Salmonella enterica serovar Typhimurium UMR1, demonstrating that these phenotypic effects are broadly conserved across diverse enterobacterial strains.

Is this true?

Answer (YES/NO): YES